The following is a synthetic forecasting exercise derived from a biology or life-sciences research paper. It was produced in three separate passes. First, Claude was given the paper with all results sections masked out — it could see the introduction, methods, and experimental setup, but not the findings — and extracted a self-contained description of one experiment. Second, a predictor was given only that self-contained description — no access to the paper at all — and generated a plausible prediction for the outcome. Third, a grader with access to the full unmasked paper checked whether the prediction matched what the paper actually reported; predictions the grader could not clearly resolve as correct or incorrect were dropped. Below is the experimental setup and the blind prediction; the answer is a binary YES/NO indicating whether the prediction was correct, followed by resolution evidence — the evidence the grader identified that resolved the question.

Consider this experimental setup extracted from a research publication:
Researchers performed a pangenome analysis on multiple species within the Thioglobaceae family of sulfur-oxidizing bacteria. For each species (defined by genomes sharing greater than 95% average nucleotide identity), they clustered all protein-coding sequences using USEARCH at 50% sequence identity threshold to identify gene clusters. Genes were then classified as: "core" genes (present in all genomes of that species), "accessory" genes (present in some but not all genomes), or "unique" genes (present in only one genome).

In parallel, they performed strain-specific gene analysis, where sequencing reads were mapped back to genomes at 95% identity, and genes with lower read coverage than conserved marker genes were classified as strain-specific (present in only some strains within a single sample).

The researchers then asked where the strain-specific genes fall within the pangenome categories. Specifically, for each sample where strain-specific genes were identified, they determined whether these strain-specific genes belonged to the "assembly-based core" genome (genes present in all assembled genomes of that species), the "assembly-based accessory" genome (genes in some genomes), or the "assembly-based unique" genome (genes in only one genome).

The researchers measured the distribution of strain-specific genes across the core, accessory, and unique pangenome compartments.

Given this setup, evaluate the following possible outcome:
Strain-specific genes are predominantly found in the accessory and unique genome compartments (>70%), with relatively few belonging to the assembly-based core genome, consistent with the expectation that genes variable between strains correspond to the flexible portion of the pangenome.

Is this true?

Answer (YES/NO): NO